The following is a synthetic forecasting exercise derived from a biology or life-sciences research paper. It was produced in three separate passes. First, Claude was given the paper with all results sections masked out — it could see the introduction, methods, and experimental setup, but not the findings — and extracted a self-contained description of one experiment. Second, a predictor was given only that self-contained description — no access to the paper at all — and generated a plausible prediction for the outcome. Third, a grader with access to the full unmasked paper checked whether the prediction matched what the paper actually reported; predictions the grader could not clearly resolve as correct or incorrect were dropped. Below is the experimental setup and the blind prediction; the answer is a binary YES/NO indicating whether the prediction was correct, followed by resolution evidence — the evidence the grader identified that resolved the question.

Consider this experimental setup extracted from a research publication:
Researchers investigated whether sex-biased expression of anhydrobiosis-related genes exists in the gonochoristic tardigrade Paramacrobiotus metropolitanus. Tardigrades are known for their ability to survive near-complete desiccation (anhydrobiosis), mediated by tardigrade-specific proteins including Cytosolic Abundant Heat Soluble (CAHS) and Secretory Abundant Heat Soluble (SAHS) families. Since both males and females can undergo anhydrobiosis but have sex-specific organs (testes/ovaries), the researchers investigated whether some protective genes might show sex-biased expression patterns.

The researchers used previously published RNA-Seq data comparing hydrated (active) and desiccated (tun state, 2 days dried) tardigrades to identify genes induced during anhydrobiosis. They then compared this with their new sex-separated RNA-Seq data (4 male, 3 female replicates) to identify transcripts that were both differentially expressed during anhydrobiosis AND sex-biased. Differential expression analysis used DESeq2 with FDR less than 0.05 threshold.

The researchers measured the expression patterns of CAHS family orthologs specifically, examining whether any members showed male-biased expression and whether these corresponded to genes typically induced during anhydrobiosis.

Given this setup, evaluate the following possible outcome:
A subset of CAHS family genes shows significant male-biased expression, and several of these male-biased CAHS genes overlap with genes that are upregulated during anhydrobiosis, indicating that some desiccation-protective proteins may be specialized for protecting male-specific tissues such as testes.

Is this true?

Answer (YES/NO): NO